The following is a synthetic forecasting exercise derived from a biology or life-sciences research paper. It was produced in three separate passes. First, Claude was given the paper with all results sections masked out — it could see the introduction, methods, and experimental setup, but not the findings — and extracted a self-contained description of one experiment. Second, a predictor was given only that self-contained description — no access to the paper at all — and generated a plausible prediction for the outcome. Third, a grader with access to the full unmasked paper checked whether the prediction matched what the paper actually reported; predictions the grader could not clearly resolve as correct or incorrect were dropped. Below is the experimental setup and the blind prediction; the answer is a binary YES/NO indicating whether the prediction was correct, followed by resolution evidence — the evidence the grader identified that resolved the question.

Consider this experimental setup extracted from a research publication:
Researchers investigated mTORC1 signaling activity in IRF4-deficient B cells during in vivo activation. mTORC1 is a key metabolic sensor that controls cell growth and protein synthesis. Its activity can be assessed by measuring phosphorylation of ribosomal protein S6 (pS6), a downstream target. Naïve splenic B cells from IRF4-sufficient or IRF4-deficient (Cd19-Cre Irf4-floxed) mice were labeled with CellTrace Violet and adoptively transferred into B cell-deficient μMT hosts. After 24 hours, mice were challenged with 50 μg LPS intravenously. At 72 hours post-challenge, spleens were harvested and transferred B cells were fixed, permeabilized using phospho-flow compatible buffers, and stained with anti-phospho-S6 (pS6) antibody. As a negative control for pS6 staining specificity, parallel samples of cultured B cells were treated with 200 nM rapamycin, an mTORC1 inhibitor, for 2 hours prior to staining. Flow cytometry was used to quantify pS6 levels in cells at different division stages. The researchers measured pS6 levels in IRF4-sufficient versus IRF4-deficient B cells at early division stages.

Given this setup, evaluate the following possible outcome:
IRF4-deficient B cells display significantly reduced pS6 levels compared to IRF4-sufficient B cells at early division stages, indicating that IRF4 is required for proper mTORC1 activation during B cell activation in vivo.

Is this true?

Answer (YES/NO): YES